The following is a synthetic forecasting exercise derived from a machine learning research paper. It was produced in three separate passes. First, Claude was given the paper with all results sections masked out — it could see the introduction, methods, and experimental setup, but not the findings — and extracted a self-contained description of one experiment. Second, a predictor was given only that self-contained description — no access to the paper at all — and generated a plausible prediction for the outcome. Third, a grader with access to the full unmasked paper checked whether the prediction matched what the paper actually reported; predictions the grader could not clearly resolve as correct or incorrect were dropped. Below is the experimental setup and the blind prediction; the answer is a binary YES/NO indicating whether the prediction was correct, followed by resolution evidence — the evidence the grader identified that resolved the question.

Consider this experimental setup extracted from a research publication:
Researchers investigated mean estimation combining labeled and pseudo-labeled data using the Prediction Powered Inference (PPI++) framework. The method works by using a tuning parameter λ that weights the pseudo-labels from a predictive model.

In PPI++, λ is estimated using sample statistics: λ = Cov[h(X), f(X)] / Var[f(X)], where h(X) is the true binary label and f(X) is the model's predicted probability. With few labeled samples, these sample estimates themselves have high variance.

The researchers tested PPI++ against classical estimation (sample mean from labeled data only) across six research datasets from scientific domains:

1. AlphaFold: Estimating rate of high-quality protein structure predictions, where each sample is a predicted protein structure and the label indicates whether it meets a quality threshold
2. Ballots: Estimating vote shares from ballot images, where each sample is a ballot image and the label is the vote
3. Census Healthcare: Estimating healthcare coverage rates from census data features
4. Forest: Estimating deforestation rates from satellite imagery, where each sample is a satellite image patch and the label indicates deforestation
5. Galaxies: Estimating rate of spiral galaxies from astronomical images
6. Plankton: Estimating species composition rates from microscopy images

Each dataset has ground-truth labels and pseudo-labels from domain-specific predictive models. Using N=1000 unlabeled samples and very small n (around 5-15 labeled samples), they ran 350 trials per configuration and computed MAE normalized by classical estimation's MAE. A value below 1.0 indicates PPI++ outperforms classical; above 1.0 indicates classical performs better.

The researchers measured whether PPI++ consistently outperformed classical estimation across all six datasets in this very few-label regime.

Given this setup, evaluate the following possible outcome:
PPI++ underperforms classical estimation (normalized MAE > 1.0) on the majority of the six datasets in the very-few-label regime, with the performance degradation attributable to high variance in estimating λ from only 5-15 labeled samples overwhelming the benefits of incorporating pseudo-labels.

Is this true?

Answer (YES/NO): NO